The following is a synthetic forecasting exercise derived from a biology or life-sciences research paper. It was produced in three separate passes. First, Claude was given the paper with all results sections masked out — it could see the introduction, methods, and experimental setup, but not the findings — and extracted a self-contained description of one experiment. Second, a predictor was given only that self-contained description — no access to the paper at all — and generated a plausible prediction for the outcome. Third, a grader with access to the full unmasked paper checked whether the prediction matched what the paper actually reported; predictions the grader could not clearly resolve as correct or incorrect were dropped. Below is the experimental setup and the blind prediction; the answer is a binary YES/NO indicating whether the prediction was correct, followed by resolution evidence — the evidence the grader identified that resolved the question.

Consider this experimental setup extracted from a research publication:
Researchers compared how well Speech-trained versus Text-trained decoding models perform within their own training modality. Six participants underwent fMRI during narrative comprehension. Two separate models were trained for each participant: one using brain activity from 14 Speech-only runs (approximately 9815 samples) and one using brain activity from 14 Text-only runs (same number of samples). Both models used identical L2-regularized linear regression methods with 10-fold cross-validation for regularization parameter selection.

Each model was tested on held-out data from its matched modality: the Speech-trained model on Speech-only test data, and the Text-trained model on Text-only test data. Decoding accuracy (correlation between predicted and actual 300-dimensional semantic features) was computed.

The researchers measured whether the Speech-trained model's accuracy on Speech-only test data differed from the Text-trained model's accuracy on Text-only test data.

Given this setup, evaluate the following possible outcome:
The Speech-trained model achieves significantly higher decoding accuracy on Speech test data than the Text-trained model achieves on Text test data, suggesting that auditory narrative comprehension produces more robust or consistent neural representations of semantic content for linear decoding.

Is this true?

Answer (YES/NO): NO